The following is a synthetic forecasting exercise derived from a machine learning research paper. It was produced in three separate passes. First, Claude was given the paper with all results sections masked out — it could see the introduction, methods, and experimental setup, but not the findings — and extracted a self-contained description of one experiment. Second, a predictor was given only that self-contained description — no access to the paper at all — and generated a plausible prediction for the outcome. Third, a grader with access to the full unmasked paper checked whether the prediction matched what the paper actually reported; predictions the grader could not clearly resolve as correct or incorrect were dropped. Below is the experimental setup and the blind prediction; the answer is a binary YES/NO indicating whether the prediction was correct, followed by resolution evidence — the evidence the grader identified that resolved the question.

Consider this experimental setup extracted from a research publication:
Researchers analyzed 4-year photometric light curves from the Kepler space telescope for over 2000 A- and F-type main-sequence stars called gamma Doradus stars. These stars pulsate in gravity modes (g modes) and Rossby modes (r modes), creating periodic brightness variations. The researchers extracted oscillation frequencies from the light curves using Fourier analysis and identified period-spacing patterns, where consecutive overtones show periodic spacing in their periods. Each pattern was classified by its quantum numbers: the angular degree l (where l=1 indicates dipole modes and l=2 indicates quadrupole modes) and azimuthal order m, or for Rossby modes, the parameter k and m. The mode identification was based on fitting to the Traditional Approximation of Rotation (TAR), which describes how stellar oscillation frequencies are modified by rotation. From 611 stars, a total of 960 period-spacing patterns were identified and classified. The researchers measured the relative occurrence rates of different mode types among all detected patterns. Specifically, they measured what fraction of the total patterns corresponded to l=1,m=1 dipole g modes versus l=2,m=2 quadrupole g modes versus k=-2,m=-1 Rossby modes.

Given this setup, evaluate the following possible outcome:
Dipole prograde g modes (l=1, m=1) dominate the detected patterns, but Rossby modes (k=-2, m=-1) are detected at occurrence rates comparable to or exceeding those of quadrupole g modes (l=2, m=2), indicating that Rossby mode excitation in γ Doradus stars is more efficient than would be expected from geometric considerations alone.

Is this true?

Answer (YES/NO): NO